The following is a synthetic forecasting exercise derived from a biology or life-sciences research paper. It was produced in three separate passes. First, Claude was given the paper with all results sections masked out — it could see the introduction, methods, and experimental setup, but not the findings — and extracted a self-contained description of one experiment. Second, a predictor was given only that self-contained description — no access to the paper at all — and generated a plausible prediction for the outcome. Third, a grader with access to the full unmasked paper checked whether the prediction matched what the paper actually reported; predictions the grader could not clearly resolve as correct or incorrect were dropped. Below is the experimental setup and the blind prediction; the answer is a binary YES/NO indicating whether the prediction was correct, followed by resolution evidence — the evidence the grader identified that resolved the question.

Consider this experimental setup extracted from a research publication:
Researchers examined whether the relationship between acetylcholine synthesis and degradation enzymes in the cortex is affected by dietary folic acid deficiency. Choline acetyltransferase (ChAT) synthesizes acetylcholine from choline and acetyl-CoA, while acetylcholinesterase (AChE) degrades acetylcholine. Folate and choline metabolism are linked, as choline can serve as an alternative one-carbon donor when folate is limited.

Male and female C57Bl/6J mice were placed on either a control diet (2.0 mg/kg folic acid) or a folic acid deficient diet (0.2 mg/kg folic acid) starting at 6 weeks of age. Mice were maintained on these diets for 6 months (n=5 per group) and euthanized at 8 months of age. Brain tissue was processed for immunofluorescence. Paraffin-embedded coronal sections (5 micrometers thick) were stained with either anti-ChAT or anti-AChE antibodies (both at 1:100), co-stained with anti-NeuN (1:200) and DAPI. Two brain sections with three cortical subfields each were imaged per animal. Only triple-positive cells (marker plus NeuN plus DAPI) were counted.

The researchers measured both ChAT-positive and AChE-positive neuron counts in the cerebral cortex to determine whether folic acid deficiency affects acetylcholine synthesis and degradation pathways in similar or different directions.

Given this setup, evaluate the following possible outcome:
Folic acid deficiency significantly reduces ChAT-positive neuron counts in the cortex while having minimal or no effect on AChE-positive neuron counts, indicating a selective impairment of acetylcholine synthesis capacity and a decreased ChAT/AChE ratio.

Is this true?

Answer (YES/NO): NO